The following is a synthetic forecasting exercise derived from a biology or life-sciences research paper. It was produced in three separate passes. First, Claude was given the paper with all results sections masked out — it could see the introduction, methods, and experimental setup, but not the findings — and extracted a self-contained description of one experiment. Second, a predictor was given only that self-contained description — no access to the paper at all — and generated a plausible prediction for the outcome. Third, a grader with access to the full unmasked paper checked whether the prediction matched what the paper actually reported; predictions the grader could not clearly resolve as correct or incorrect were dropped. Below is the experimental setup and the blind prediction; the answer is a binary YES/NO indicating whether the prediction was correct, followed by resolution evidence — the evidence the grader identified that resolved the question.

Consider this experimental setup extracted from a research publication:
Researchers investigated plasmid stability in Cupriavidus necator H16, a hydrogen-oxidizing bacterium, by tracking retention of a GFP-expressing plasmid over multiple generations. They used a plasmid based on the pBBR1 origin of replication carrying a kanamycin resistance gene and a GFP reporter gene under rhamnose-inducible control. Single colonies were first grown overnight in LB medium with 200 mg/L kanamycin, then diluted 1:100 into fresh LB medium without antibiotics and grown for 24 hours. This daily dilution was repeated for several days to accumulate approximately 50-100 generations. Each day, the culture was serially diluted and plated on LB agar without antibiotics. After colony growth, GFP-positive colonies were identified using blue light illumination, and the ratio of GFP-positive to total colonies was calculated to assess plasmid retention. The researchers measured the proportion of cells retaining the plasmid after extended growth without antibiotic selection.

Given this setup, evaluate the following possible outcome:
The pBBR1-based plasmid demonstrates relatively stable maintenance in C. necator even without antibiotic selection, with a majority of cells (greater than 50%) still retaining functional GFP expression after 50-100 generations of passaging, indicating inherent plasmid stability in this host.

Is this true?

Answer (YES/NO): NO